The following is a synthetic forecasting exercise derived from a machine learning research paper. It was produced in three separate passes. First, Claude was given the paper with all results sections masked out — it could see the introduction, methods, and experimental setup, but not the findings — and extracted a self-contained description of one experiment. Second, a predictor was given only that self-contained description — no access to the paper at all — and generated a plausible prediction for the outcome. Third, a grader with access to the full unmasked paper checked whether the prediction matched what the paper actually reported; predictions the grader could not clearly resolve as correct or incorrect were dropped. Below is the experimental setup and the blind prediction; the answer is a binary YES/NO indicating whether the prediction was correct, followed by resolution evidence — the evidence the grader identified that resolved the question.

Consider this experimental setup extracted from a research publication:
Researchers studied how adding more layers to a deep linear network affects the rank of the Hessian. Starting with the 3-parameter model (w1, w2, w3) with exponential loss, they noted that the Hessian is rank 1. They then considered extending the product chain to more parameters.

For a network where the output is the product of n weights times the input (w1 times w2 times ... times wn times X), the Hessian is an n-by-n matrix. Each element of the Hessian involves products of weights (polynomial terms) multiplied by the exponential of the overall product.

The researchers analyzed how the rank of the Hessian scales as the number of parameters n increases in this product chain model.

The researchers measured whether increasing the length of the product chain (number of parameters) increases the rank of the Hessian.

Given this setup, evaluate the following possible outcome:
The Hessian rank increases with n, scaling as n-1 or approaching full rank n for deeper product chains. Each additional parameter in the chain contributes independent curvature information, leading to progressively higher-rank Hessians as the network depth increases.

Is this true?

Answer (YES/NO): NO